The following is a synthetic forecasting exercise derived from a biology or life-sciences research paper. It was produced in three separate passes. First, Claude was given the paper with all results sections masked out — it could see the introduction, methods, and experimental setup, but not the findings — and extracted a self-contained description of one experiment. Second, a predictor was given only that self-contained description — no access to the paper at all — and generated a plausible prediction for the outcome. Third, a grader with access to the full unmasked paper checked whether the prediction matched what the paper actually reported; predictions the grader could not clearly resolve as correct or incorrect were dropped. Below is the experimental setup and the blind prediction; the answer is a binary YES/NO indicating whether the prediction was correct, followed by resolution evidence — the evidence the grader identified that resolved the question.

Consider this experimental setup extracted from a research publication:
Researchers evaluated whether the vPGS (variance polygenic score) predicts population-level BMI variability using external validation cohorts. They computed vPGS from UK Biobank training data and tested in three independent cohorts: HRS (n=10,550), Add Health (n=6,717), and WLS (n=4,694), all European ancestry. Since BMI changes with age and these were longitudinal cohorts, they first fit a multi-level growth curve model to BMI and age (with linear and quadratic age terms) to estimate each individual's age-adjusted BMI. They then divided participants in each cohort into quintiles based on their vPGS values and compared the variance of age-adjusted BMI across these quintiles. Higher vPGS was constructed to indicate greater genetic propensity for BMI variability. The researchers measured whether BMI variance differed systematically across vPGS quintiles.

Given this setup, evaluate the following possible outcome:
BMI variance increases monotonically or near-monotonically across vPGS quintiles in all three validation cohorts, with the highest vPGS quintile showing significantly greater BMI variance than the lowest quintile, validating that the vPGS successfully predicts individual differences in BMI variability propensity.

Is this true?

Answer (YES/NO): YES